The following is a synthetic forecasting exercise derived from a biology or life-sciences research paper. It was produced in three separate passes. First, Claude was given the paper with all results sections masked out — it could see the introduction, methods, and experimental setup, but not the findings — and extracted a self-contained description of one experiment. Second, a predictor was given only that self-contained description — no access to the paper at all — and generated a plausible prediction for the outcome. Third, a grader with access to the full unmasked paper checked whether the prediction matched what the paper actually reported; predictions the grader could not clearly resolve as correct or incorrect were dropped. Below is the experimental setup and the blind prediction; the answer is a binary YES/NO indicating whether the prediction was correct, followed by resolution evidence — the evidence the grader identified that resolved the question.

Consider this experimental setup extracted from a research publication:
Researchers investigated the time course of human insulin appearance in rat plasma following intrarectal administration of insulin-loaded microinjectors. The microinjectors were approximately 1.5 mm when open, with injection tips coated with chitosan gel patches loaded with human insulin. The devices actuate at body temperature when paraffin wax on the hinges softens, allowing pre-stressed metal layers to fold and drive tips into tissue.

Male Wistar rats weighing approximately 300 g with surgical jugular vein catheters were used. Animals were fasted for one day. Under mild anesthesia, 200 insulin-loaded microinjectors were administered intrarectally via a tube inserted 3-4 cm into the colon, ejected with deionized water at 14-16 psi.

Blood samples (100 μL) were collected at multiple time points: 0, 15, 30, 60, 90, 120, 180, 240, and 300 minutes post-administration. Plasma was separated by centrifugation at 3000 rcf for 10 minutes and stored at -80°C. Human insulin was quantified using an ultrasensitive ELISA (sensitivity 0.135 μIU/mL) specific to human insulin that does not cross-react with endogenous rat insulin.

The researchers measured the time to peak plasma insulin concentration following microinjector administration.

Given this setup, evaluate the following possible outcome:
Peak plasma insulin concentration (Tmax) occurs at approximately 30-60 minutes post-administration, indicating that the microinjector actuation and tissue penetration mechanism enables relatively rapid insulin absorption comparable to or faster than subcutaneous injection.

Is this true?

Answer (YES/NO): YES